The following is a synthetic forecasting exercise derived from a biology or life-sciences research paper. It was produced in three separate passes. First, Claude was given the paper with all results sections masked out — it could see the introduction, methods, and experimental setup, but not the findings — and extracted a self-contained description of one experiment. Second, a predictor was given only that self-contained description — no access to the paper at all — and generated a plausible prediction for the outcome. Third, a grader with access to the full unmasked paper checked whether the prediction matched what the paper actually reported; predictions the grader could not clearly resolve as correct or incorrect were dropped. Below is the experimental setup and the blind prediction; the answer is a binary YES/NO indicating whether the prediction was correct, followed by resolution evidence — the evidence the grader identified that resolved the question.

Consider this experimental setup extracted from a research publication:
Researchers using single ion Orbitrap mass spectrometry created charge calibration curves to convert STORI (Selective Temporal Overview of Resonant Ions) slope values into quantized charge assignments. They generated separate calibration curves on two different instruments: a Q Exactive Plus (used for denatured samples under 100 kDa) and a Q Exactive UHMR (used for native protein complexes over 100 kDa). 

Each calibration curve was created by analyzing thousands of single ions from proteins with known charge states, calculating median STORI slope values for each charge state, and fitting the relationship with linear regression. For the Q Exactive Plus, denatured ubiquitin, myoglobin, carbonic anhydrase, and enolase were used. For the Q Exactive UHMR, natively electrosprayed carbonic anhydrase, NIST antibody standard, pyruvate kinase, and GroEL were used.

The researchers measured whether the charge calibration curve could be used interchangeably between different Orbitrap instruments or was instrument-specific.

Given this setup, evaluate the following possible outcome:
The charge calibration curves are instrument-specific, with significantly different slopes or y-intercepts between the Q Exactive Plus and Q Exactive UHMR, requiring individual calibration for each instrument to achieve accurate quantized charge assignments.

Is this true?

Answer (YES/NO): YES